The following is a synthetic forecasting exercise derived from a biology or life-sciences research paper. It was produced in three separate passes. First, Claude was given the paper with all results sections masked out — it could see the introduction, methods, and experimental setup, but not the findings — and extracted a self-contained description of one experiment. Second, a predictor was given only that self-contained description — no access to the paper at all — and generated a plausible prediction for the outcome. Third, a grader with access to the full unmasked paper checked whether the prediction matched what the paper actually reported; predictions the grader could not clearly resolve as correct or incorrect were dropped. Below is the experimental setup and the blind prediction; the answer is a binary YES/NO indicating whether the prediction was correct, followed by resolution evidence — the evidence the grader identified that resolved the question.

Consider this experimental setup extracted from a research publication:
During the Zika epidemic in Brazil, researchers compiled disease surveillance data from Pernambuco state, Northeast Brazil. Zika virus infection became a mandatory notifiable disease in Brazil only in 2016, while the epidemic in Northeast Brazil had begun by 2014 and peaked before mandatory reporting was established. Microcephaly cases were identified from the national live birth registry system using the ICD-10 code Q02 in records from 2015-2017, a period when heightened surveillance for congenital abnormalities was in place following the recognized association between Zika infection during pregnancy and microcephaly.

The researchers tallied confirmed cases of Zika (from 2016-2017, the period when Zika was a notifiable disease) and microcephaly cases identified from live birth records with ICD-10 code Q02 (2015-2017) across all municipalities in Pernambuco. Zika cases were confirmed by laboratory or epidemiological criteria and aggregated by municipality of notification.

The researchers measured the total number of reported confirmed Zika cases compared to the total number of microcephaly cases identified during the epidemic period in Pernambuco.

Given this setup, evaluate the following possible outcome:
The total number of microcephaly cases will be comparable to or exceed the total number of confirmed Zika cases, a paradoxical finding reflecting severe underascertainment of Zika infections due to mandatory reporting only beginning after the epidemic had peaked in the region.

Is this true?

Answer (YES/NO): YES